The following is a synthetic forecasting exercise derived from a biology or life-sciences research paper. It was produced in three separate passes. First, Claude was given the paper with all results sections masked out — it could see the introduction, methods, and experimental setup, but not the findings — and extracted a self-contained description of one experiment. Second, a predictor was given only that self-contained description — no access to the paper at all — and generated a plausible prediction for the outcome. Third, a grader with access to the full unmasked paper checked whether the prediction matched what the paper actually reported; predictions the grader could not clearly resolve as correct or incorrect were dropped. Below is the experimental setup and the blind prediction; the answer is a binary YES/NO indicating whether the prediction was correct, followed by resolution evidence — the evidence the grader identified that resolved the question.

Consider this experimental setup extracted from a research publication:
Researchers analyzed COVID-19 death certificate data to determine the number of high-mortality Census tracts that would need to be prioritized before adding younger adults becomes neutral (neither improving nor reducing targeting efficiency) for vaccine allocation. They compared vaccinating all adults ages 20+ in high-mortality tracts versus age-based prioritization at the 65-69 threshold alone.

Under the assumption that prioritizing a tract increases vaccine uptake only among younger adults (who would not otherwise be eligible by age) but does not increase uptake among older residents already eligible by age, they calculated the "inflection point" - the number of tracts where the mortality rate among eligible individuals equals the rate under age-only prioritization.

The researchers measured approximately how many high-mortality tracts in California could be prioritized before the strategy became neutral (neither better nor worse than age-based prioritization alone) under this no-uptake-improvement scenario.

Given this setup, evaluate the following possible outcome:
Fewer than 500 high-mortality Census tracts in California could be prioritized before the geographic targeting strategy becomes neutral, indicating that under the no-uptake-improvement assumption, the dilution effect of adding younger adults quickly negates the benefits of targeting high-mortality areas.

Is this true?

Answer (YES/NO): YES